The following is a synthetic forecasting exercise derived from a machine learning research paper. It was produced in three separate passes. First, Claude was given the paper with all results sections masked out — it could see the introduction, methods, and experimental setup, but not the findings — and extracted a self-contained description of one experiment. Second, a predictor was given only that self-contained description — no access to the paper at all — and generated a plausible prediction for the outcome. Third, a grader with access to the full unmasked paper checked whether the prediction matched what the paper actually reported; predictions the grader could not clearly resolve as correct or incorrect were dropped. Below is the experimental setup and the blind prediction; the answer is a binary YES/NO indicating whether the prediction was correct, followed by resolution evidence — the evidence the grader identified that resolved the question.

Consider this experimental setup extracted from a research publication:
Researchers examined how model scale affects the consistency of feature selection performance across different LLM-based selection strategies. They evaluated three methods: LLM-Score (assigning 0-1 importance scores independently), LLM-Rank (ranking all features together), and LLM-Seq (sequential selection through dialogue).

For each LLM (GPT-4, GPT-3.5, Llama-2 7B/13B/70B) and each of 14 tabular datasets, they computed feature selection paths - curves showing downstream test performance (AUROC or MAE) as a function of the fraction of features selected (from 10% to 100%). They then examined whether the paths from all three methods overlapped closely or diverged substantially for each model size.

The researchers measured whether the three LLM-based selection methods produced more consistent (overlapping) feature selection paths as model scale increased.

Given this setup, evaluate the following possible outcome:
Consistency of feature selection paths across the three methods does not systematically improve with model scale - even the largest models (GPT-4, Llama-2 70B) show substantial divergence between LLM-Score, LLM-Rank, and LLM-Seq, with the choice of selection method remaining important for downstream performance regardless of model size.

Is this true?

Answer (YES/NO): NO